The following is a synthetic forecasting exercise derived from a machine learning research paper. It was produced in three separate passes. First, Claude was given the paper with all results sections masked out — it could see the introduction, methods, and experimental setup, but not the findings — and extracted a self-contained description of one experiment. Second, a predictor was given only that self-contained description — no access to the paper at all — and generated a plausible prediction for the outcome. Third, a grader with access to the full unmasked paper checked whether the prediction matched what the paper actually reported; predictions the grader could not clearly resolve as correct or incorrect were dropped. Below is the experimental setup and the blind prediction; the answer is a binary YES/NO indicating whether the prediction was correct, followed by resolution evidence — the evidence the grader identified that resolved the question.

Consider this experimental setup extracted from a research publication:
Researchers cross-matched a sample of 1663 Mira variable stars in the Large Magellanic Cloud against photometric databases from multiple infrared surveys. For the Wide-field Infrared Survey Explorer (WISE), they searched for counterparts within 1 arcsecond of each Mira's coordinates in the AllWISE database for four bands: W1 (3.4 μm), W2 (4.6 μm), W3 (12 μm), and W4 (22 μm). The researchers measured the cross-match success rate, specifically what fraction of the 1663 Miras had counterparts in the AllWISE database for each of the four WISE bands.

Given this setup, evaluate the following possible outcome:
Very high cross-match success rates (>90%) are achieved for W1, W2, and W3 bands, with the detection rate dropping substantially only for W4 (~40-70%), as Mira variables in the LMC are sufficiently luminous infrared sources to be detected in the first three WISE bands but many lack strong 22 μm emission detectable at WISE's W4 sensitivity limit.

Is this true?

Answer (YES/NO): NO